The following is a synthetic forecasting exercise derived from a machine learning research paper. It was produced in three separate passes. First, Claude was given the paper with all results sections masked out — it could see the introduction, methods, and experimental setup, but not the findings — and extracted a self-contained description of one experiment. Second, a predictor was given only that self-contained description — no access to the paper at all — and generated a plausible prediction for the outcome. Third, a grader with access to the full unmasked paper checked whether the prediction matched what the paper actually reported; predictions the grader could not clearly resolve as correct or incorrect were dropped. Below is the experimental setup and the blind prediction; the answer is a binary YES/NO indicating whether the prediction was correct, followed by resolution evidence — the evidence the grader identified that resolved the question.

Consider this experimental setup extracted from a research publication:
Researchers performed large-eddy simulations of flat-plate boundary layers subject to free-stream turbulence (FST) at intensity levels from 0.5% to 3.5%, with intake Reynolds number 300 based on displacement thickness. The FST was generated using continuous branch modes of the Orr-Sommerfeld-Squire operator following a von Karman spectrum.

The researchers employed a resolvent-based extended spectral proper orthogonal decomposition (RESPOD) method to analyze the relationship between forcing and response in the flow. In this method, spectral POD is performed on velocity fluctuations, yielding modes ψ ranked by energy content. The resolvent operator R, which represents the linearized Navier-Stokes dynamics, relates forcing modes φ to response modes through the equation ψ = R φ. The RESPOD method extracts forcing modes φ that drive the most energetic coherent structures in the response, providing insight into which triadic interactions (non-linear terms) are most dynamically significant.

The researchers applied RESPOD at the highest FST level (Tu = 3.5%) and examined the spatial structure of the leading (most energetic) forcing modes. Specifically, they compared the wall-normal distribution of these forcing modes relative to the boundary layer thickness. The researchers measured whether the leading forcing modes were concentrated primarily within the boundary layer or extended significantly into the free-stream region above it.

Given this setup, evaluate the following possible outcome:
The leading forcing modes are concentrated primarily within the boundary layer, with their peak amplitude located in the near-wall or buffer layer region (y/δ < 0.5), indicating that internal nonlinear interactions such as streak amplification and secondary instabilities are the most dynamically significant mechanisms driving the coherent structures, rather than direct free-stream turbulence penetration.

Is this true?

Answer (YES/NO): NO